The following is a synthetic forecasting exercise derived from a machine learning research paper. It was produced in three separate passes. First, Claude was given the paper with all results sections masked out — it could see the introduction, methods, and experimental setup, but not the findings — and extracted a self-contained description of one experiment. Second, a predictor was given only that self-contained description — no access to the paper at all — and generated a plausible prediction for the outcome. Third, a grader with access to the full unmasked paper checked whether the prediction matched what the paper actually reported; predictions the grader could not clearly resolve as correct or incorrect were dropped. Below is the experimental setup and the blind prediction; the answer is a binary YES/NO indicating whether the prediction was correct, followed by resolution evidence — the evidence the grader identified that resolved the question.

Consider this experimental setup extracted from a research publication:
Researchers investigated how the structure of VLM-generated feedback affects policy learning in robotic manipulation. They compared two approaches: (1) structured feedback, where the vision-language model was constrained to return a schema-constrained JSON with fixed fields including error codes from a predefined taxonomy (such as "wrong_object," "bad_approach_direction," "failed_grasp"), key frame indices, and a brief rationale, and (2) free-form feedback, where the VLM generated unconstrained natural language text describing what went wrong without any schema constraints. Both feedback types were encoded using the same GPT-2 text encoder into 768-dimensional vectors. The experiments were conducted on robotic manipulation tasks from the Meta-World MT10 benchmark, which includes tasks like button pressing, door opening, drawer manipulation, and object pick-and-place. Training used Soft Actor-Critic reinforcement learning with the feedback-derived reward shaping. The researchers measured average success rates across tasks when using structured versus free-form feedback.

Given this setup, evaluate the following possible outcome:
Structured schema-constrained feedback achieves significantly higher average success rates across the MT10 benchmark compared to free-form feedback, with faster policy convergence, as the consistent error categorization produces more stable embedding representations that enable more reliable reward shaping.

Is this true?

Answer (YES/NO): NO